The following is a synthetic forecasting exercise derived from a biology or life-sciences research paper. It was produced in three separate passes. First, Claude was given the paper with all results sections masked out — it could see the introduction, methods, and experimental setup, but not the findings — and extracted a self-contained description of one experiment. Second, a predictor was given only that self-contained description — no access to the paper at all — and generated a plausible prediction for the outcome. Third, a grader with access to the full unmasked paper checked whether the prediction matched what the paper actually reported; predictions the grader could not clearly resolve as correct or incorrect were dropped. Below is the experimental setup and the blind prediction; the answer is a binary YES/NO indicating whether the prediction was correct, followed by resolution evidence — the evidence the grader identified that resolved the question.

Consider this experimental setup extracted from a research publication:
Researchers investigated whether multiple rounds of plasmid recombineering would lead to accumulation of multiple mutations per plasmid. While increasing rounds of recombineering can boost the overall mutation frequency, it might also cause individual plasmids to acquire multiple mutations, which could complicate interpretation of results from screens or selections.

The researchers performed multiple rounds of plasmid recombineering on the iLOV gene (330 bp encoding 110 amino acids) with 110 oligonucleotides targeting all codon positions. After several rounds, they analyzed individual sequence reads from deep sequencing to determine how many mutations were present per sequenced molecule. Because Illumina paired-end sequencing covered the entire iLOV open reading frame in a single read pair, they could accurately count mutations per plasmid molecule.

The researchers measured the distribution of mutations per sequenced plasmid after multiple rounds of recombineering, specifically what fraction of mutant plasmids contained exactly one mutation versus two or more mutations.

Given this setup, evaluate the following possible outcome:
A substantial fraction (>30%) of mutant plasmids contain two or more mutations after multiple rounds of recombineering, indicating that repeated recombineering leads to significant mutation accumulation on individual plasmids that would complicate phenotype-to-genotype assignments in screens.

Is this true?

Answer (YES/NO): YES